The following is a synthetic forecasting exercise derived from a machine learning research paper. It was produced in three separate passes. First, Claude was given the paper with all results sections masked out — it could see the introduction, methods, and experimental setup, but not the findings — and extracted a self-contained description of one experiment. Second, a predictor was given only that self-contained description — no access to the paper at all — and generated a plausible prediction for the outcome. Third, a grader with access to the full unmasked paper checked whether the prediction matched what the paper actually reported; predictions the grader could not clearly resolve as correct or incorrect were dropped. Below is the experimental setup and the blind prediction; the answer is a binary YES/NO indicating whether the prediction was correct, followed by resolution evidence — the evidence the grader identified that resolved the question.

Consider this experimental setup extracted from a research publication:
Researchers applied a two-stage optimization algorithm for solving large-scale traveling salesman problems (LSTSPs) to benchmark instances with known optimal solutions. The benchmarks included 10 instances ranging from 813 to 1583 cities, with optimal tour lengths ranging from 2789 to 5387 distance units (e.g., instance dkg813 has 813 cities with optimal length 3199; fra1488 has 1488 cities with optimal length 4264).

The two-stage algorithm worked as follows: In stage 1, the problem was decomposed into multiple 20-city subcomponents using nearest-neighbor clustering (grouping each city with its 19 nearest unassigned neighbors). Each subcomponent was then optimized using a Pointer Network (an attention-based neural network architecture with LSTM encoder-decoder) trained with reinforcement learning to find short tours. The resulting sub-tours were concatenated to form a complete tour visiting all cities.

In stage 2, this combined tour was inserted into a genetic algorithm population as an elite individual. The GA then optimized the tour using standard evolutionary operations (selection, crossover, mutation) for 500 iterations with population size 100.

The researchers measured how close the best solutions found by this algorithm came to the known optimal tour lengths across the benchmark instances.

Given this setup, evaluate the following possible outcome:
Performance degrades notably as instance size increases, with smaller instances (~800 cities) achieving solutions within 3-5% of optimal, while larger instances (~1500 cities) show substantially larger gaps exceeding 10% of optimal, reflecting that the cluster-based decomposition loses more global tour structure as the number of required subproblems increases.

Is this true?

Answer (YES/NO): NO